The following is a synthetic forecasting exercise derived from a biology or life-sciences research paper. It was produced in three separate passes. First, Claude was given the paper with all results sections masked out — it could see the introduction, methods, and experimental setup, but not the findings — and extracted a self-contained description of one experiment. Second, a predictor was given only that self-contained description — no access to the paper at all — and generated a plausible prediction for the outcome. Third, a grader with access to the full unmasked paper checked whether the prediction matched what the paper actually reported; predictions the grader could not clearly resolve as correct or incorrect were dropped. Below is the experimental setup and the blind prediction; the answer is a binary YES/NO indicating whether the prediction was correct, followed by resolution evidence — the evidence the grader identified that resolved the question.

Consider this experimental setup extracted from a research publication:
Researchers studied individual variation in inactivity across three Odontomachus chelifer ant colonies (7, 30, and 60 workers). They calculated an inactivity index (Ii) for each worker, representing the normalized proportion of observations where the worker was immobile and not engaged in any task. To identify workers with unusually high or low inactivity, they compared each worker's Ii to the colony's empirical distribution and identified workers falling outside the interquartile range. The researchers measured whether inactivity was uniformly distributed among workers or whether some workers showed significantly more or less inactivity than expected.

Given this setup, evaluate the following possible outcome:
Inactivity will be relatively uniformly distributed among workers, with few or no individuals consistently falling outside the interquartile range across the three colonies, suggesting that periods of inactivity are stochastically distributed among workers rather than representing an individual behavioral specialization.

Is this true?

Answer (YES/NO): NO